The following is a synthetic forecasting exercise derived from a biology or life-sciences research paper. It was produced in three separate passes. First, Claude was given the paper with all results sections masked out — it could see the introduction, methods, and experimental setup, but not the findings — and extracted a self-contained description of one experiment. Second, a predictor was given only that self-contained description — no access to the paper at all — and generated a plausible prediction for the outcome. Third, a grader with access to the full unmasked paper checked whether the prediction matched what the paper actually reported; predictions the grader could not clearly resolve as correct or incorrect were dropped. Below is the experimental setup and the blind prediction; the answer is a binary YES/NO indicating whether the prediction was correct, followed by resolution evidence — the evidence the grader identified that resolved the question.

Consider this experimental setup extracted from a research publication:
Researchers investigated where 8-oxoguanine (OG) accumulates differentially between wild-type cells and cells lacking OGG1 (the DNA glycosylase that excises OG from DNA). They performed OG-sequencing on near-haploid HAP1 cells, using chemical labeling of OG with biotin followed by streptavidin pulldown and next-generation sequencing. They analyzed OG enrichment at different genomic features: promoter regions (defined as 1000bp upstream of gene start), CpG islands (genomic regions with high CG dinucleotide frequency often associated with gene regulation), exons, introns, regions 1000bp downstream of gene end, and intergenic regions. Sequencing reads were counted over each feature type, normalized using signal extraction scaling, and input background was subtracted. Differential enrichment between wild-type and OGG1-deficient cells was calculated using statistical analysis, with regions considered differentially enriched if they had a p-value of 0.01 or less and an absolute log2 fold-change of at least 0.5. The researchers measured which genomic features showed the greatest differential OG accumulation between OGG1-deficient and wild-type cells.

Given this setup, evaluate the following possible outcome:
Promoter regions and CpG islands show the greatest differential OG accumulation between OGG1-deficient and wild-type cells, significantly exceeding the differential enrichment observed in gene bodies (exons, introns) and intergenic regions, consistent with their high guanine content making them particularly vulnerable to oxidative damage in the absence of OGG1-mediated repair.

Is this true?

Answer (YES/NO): NO